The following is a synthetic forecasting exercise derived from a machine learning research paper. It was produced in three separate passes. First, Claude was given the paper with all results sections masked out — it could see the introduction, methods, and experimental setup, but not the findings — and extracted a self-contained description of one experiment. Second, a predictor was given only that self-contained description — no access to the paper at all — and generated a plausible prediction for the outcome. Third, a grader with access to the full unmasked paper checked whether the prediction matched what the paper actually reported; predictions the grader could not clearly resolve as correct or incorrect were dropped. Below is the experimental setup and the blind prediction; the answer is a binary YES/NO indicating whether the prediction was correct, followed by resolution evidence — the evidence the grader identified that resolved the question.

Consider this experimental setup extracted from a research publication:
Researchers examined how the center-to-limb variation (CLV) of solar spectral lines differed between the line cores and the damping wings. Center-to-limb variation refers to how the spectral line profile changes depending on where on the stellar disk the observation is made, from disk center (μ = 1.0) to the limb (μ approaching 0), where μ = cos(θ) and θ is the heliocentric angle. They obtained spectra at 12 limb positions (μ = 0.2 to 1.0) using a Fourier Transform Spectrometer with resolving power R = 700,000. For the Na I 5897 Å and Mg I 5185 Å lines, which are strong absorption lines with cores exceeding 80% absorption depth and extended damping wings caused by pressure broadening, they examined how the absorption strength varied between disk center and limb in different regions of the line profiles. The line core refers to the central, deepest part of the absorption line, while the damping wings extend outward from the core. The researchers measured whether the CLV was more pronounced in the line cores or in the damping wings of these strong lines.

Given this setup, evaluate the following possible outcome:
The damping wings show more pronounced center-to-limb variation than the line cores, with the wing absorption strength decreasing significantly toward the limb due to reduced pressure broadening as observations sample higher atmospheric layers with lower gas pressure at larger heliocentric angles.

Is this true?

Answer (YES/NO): YES